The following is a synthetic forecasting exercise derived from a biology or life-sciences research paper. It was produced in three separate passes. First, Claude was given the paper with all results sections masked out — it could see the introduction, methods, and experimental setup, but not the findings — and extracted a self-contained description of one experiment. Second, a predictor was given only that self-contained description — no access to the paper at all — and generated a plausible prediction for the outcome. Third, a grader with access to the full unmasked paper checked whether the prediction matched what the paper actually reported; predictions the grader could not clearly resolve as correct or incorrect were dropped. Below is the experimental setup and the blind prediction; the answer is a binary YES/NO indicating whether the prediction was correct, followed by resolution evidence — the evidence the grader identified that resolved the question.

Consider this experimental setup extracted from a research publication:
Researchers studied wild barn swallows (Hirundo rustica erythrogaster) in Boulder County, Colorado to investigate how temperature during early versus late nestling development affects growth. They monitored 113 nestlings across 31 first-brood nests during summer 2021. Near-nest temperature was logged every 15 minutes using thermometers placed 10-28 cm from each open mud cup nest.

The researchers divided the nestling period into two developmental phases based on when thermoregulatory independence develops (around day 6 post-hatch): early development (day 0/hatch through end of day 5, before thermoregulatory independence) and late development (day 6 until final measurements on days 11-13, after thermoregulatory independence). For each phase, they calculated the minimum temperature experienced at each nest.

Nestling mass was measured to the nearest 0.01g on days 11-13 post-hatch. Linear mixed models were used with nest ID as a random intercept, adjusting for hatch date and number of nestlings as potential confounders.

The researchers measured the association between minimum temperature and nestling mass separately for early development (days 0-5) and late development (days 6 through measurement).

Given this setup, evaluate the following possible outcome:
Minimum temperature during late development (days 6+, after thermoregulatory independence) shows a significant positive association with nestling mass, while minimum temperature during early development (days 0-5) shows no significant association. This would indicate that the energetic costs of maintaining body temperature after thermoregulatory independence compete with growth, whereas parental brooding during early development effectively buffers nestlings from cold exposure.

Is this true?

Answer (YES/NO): NO